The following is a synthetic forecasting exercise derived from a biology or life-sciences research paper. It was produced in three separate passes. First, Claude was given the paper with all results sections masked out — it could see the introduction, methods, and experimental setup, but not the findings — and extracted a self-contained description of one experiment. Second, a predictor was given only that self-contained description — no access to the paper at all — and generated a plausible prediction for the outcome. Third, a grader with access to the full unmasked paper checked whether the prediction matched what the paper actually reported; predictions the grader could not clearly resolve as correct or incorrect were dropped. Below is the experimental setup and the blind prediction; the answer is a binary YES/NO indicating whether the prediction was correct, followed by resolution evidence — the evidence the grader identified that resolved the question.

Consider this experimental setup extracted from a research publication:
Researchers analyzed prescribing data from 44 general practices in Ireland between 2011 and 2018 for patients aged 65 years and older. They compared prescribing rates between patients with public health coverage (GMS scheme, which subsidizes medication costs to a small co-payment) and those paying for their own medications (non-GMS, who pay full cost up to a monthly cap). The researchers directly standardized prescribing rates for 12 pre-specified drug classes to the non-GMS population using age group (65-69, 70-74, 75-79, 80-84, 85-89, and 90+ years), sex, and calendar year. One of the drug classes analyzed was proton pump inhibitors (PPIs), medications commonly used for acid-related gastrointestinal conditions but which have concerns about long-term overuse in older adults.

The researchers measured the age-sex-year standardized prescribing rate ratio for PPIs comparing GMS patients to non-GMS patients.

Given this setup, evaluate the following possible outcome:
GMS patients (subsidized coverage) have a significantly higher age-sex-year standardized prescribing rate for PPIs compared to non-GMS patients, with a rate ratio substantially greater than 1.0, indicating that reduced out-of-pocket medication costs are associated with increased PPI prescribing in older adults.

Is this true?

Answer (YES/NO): YES